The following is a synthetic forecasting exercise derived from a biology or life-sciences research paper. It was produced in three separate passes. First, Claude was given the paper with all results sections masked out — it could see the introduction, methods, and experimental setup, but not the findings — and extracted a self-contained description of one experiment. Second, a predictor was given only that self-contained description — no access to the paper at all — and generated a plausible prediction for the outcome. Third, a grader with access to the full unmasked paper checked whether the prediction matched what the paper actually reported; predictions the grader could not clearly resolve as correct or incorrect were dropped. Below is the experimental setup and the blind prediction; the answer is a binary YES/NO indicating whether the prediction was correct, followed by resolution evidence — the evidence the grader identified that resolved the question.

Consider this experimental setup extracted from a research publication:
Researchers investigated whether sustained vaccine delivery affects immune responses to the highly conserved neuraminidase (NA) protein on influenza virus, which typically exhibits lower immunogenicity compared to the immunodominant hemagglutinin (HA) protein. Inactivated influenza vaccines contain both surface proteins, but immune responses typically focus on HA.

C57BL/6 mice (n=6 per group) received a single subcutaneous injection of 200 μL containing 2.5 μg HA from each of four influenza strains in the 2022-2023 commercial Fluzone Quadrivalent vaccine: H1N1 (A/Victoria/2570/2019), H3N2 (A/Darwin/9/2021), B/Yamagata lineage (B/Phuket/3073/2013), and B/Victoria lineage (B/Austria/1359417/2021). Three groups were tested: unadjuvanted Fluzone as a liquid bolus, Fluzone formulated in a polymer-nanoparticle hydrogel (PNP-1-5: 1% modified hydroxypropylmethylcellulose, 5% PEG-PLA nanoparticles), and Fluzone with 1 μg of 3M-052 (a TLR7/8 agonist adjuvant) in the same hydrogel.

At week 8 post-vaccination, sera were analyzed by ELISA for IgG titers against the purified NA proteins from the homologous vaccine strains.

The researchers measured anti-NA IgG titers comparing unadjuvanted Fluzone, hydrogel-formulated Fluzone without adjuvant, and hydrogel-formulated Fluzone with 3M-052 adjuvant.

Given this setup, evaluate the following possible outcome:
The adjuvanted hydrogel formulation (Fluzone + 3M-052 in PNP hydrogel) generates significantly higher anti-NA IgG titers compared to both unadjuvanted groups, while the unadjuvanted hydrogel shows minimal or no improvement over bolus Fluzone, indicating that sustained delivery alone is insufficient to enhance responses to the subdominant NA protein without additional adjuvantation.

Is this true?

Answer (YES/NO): NO